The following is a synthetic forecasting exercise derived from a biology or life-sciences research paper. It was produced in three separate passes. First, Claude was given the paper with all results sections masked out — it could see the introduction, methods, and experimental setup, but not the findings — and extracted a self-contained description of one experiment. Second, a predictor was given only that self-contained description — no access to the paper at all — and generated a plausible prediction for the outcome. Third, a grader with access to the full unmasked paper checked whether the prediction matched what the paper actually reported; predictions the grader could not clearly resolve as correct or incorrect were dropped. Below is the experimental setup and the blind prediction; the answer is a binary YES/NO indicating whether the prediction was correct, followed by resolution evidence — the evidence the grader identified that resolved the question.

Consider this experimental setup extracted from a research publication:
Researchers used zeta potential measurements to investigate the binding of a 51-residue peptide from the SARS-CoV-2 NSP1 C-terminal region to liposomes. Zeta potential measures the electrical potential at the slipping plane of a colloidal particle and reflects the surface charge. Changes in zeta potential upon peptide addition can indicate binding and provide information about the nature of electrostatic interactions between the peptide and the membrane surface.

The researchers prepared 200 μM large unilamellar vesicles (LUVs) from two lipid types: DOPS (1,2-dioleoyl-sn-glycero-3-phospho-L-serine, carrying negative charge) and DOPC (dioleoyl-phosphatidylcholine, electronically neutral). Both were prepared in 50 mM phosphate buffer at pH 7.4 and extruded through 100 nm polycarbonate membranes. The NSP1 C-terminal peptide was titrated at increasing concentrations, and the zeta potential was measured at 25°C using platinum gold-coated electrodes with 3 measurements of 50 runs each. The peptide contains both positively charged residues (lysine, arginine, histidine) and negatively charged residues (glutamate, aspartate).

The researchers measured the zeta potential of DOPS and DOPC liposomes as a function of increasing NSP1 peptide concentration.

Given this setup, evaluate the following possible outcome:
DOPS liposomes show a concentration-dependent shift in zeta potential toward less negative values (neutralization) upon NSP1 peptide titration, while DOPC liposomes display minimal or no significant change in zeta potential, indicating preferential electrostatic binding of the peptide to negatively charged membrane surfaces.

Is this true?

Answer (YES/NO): NO